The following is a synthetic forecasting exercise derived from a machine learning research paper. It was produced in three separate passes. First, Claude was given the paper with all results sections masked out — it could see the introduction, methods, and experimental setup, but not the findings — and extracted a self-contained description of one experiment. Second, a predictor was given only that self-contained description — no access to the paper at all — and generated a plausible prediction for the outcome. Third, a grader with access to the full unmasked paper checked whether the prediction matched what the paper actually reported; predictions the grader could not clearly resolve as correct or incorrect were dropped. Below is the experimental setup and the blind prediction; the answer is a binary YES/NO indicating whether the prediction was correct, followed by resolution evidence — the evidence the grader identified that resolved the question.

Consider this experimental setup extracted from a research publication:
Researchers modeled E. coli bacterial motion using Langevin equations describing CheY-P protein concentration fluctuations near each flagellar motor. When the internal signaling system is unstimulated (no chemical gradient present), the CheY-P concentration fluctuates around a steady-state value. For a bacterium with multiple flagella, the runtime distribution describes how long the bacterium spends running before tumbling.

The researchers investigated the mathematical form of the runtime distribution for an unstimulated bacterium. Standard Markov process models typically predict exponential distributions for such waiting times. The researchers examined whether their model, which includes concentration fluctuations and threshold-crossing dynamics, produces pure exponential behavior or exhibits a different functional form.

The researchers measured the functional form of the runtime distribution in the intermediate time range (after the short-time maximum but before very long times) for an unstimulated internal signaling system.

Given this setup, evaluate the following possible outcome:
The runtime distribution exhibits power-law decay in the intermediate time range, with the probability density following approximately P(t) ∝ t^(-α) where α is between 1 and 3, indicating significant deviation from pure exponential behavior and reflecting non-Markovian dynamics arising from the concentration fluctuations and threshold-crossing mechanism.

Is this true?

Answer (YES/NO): NO